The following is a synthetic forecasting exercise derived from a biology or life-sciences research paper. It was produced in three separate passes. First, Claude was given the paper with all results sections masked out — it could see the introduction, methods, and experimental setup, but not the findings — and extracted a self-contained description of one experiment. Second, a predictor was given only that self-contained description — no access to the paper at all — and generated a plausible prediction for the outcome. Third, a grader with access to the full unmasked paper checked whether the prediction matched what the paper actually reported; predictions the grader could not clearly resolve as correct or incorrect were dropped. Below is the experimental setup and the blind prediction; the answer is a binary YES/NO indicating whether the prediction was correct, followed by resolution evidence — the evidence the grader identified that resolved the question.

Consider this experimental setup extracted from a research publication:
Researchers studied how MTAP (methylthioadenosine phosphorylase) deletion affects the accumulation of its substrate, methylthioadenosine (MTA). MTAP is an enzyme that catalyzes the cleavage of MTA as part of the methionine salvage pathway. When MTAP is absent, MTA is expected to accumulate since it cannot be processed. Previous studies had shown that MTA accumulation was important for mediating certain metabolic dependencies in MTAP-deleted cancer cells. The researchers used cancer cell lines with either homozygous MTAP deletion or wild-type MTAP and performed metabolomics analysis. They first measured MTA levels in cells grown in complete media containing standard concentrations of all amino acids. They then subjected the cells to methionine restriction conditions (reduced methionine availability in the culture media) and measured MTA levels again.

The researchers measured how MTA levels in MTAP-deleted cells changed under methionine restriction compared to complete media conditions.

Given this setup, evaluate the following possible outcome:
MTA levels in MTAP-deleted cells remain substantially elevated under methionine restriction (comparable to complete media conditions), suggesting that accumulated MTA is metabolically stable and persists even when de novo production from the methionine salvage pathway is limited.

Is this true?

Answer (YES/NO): NO